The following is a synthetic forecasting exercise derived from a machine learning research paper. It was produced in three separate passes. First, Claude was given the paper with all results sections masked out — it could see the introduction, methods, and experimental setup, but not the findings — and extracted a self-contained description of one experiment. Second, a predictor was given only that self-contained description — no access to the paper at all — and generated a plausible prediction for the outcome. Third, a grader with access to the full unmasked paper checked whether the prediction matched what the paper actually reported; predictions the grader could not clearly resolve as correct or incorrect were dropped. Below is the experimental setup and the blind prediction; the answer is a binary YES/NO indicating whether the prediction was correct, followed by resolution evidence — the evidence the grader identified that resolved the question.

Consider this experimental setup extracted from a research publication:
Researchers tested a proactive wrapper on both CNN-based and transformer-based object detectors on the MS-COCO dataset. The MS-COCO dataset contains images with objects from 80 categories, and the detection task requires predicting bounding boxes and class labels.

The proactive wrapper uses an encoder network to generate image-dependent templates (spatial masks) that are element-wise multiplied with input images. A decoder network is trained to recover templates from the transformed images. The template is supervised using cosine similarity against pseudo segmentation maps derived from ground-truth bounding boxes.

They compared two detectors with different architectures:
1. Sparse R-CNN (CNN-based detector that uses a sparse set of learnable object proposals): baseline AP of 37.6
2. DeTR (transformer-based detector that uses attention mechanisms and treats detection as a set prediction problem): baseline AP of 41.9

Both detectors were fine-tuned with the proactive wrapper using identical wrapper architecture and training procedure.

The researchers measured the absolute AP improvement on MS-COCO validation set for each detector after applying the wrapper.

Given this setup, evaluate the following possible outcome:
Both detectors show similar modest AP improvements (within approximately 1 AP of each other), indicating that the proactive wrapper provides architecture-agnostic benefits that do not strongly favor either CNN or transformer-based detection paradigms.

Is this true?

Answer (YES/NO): NO